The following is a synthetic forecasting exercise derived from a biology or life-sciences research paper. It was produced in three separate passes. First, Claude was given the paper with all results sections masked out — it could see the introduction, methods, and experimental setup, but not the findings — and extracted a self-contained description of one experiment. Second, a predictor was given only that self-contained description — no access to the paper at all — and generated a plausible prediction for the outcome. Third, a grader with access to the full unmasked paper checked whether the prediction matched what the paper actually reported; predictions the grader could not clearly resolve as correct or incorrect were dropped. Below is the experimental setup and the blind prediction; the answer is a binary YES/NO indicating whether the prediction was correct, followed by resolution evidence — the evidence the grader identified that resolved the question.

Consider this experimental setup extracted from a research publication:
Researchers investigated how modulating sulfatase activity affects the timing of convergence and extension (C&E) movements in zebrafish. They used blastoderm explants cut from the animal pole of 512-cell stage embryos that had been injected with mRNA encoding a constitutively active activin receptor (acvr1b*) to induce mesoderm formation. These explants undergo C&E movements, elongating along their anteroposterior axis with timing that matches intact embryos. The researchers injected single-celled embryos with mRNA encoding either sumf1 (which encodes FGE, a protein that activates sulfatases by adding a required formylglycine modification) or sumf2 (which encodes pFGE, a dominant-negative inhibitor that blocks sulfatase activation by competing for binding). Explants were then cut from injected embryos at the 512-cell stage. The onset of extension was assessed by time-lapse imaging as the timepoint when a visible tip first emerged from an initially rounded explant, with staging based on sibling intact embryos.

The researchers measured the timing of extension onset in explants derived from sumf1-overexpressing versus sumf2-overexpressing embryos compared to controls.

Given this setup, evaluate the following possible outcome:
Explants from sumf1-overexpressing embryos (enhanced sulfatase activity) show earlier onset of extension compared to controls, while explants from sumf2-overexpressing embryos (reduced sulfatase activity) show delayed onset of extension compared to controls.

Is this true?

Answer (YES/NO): NO